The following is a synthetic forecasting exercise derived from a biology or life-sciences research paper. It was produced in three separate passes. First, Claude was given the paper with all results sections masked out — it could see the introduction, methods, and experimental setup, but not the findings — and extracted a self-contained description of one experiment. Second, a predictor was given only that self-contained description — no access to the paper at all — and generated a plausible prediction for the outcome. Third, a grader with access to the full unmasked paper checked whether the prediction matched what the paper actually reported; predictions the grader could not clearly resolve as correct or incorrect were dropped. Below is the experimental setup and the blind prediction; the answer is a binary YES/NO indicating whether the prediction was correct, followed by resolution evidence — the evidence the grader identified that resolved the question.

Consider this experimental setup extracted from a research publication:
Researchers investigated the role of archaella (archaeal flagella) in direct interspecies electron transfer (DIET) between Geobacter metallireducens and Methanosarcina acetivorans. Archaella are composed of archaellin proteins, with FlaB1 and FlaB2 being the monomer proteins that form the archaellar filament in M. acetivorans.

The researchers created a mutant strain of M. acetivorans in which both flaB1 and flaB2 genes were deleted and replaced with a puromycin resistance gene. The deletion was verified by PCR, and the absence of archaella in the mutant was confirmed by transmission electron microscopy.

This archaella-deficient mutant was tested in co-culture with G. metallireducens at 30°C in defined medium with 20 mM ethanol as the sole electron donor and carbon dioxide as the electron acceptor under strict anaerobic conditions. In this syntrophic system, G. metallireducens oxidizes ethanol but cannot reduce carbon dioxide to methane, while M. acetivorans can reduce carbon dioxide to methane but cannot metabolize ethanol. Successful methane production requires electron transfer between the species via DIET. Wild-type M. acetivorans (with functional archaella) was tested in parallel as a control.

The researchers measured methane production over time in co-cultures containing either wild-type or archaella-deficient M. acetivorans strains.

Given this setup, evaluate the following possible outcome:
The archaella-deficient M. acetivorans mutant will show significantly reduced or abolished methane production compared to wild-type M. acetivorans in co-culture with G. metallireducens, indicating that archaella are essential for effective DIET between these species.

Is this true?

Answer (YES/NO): YES